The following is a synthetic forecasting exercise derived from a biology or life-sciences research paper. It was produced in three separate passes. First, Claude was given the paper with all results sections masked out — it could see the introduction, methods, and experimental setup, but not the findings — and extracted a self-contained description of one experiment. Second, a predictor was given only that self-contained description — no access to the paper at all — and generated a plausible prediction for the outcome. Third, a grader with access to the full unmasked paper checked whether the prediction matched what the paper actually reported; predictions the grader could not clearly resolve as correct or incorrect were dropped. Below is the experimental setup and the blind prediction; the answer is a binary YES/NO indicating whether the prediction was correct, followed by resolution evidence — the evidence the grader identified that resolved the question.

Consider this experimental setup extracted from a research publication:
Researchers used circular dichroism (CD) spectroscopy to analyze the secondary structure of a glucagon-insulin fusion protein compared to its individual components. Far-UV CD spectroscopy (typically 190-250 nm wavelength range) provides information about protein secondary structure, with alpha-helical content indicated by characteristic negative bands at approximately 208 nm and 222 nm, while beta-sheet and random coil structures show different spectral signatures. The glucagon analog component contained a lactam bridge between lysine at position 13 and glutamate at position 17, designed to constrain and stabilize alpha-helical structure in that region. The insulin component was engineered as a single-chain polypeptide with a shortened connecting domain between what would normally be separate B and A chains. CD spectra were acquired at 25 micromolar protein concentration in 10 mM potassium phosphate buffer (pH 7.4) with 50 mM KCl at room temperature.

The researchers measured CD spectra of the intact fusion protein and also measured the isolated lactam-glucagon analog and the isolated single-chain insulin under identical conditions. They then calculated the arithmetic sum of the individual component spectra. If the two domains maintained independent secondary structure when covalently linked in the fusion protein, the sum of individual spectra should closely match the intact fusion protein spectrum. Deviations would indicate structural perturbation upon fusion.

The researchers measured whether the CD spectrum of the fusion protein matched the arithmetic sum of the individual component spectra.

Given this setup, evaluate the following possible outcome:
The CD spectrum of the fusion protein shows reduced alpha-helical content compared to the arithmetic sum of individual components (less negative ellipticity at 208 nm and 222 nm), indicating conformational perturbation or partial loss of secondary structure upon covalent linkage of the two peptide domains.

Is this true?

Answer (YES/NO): NO